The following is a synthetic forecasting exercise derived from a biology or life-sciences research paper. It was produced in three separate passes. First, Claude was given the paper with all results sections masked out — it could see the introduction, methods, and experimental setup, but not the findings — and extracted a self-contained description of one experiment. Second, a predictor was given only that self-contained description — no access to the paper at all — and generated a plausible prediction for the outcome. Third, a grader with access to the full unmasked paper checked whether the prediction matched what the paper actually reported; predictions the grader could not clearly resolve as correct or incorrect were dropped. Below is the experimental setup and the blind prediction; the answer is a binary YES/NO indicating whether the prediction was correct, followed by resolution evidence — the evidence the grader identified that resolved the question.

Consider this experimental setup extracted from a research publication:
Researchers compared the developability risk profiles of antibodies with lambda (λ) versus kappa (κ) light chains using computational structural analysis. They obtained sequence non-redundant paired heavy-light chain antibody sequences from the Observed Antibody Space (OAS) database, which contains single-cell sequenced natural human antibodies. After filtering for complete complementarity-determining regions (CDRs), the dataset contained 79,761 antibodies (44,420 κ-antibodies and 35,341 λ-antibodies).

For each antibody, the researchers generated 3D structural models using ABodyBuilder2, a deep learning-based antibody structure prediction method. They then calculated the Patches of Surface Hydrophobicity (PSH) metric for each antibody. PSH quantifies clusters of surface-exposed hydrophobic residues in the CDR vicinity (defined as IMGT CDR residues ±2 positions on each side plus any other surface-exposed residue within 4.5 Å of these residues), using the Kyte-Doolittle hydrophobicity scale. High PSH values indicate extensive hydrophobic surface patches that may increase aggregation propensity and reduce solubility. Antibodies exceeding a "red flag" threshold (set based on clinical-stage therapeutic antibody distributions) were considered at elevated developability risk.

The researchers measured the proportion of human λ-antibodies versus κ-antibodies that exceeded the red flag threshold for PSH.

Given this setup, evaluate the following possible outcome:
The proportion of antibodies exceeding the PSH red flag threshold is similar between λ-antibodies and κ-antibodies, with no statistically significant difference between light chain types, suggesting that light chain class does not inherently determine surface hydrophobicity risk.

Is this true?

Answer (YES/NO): NO